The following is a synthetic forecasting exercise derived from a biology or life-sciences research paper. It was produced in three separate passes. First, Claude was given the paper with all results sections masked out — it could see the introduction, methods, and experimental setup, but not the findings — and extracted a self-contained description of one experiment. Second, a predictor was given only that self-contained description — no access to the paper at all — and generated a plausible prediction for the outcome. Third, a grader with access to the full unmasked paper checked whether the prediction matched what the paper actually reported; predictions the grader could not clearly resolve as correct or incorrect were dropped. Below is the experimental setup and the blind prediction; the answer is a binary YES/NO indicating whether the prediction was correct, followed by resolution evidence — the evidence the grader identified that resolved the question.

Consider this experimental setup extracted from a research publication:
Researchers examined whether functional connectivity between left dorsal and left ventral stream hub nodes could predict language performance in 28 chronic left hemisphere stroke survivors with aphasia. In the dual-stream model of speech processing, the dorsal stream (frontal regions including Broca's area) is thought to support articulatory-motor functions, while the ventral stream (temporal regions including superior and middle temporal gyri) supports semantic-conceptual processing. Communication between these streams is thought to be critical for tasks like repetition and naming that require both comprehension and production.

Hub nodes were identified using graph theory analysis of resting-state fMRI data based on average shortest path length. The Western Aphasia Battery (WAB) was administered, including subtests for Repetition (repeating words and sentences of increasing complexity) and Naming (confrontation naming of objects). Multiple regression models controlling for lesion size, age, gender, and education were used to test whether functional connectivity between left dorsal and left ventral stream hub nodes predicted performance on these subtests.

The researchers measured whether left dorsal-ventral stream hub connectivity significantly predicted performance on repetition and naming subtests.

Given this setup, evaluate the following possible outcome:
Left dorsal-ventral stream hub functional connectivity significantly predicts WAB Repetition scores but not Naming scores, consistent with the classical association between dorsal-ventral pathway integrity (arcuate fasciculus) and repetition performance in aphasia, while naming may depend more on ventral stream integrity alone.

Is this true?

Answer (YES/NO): NO